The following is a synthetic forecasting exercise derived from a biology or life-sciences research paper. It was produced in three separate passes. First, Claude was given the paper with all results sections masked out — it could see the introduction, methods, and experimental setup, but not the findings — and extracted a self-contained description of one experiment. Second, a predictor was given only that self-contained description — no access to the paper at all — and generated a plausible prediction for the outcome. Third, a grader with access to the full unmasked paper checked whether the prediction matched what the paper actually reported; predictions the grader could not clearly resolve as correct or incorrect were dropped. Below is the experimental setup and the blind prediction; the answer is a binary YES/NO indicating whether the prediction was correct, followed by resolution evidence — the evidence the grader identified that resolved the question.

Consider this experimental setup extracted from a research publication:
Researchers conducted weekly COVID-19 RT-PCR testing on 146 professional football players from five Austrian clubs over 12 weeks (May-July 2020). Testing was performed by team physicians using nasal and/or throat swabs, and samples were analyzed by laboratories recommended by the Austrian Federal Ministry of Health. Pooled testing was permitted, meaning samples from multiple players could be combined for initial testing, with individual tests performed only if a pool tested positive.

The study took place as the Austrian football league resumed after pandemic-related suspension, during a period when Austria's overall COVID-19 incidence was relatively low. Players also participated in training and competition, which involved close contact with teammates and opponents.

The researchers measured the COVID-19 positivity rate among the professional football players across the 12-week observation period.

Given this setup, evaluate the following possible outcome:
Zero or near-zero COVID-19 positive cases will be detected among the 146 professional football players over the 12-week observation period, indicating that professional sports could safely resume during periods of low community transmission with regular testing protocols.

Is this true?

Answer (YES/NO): YES